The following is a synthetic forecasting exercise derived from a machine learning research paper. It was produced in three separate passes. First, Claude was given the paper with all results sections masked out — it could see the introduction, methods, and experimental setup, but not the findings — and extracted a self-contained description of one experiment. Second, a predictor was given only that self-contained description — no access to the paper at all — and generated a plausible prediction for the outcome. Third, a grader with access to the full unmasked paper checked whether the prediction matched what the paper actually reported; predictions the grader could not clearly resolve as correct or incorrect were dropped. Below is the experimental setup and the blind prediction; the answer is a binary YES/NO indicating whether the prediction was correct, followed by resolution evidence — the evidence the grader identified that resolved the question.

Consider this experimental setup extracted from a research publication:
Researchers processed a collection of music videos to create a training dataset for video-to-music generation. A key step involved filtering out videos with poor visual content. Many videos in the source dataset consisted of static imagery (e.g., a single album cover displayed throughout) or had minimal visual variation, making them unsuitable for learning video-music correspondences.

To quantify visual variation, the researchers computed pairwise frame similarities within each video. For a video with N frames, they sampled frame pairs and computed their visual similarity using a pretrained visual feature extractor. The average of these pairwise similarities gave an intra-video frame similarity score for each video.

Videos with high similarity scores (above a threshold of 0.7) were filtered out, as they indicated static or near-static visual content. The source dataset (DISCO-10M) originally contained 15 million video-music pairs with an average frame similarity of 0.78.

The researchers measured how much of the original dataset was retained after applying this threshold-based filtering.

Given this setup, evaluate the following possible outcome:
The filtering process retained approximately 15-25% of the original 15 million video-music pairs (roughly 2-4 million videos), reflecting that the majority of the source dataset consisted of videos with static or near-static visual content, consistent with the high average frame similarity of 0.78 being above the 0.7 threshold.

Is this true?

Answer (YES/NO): NO